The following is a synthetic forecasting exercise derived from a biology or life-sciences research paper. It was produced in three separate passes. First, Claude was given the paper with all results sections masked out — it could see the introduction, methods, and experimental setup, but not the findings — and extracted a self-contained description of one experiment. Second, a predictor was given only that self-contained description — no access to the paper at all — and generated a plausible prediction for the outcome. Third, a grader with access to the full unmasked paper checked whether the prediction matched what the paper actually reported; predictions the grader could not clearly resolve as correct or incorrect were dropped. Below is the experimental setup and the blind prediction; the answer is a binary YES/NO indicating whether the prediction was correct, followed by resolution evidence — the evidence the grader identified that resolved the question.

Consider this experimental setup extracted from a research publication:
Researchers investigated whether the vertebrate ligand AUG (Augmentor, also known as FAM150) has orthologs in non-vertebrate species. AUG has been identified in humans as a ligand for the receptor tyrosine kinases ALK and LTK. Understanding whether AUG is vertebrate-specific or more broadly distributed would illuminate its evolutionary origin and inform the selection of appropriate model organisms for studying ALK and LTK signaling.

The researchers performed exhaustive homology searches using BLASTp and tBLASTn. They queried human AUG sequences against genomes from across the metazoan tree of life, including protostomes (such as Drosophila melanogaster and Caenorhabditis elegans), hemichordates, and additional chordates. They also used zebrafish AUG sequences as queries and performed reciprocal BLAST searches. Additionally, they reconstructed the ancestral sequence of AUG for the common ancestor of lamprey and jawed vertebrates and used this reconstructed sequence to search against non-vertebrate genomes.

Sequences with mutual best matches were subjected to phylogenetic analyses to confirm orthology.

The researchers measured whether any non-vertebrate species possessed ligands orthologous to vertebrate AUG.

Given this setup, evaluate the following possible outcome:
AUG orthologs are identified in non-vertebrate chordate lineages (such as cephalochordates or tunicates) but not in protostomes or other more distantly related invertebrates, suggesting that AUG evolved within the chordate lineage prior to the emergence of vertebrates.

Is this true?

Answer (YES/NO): NO